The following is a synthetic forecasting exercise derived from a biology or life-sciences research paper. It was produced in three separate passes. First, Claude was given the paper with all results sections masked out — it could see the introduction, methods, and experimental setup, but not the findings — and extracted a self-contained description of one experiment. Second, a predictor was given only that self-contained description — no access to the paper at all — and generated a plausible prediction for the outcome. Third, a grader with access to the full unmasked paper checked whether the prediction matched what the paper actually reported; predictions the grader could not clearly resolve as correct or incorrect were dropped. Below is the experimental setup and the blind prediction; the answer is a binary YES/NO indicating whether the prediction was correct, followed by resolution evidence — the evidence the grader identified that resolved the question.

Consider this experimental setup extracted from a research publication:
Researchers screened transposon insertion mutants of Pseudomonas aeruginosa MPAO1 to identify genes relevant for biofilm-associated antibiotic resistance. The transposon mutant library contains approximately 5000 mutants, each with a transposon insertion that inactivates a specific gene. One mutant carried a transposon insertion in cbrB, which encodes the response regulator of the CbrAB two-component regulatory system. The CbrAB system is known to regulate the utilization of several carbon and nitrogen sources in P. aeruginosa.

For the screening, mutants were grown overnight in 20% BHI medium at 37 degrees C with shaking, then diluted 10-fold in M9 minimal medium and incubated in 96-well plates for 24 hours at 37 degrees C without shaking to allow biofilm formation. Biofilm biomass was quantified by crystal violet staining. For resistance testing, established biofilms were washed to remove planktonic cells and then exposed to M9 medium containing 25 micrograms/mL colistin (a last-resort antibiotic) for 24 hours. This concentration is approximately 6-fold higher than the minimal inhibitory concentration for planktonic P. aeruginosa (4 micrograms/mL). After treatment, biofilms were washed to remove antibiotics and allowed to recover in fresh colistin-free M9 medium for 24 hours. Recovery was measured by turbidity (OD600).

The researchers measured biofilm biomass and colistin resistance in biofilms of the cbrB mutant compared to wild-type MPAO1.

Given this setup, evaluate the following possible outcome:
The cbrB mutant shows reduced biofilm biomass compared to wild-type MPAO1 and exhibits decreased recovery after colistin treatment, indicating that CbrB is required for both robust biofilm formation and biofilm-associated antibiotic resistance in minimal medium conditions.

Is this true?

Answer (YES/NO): YES